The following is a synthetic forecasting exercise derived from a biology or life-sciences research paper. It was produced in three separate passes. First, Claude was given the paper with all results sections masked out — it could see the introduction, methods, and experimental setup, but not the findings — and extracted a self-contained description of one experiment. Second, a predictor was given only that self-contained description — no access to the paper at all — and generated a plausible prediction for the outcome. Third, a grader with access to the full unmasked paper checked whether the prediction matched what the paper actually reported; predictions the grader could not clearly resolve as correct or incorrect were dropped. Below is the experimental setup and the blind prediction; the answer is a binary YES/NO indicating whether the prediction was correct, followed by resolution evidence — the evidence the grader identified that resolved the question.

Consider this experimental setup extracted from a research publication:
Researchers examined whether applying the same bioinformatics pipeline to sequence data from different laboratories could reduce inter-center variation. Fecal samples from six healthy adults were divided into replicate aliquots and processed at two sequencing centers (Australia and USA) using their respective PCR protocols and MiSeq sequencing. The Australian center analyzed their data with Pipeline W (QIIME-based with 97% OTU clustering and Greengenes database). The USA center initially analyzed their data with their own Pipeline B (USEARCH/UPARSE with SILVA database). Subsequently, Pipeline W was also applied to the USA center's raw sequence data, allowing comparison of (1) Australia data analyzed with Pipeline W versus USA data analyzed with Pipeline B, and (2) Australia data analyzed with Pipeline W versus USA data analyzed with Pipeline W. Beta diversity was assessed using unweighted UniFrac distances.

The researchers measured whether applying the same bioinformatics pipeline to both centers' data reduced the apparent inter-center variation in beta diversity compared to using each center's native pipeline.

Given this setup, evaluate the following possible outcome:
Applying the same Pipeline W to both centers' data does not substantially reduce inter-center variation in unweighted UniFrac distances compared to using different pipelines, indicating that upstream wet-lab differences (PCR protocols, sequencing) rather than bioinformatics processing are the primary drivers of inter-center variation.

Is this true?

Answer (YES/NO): YES